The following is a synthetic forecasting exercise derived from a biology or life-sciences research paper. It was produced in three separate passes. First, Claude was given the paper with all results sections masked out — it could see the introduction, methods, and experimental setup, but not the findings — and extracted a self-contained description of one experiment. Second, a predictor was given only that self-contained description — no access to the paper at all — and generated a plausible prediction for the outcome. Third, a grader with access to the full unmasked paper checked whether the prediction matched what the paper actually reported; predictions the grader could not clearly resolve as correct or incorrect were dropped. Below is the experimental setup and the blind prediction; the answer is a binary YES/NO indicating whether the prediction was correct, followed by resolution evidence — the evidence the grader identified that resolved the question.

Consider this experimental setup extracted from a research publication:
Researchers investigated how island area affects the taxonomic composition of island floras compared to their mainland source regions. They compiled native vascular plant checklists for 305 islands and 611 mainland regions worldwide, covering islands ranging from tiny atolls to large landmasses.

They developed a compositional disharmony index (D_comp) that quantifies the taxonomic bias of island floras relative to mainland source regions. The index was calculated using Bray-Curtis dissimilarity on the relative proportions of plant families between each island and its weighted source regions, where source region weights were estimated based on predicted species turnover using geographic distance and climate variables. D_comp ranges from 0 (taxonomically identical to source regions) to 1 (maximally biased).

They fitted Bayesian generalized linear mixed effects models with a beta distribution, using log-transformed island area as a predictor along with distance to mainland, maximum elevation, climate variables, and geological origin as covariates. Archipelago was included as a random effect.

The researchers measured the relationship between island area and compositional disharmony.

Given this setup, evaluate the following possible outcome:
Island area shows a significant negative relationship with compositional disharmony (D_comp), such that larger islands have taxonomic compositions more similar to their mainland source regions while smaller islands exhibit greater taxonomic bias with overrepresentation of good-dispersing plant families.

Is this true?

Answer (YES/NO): NO